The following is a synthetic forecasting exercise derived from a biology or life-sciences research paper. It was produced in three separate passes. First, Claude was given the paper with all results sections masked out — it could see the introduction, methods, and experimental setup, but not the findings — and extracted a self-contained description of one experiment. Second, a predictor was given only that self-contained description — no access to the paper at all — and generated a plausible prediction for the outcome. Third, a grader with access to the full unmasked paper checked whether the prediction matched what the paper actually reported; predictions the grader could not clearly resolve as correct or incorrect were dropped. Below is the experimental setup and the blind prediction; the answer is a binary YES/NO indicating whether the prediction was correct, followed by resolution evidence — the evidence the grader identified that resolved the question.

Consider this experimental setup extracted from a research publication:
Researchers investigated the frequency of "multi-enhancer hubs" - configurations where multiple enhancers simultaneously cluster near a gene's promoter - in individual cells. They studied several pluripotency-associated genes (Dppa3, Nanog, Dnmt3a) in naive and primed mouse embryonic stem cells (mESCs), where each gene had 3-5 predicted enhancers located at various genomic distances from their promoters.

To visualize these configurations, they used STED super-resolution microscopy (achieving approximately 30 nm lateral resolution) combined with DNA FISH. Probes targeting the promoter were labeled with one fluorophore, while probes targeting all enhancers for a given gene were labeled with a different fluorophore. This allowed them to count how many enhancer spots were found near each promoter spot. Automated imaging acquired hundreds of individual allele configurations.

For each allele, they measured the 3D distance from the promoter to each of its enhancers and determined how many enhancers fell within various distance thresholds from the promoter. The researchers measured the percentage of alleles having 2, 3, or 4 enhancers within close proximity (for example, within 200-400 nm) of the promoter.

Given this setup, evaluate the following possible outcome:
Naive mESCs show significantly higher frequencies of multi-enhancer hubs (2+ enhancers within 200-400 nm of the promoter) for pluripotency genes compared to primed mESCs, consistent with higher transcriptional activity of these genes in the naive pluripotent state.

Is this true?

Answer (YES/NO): NO